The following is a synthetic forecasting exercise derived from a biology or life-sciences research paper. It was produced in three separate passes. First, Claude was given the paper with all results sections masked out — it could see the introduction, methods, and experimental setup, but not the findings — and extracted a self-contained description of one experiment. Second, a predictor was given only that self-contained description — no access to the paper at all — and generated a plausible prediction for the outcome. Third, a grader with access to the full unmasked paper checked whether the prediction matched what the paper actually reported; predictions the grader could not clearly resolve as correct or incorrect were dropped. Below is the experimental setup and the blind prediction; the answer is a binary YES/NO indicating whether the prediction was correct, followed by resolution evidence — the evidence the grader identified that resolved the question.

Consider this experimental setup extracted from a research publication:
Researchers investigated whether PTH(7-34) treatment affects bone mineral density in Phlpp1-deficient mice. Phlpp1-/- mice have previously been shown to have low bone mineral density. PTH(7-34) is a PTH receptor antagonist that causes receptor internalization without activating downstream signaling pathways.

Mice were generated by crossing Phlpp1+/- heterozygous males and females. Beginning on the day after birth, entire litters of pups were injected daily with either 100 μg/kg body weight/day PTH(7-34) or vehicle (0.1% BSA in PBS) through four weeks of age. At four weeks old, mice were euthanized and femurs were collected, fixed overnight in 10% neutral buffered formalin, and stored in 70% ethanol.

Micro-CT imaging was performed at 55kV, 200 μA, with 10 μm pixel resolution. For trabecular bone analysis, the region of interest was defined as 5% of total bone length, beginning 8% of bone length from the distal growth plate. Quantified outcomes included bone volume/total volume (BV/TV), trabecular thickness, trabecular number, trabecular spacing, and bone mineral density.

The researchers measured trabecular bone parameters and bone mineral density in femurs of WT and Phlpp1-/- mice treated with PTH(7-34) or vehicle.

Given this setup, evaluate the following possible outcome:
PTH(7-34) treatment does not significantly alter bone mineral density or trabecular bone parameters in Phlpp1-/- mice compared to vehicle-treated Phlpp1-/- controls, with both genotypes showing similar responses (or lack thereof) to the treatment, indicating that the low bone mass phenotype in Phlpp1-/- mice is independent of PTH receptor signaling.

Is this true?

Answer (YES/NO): YES